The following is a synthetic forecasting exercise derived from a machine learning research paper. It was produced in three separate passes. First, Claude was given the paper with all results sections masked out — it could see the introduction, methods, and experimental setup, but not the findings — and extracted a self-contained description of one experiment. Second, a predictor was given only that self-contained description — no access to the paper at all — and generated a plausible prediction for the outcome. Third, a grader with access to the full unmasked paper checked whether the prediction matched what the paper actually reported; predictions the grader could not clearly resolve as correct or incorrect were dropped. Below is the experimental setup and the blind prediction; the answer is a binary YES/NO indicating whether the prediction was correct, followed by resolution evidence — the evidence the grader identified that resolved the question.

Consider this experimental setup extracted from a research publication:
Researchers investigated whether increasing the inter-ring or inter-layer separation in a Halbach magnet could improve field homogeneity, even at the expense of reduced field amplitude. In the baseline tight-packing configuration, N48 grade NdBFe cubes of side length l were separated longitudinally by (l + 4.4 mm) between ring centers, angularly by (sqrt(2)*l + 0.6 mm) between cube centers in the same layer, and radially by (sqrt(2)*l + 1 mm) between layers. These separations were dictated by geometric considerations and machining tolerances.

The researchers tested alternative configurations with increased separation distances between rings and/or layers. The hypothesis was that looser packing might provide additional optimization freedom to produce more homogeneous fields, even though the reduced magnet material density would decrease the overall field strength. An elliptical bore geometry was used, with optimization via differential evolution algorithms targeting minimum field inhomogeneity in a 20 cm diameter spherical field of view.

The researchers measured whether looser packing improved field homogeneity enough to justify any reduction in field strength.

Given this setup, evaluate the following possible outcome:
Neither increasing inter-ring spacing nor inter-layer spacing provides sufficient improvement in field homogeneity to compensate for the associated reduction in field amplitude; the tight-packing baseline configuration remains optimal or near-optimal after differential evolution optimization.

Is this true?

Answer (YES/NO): YES